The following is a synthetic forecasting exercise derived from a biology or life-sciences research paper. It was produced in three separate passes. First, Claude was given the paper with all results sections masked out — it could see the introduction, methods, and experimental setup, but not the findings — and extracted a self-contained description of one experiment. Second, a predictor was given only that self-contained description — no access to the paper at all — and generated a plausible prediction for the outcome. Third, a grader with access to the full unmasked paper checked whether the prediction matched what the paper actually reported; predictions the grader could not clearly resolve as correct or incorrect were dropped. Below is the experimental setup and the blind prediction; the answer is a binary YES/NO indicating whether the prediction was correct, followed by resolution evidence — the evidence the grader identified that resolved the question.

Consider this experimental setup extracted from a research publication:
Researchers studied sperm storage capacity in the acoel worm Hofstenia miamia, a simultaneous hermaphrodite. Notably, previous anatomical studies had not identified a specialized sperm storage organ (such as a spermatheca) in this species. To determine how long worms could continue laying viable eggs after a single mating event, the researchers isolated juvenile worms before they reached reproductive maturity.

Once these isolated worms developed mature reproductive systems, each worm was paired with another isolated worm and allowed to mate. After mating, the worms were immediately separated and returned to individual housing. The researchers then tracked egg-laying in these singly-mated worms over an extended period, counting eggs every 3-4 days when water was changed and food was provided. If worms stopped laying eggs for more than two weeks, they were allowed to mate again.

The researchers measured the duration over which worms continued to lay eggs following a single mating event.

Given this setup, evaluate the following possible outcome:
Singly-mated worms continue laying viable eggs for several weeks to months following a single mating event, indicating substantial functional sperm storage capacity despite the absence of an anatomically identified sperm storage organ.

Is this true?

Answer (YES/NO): YES